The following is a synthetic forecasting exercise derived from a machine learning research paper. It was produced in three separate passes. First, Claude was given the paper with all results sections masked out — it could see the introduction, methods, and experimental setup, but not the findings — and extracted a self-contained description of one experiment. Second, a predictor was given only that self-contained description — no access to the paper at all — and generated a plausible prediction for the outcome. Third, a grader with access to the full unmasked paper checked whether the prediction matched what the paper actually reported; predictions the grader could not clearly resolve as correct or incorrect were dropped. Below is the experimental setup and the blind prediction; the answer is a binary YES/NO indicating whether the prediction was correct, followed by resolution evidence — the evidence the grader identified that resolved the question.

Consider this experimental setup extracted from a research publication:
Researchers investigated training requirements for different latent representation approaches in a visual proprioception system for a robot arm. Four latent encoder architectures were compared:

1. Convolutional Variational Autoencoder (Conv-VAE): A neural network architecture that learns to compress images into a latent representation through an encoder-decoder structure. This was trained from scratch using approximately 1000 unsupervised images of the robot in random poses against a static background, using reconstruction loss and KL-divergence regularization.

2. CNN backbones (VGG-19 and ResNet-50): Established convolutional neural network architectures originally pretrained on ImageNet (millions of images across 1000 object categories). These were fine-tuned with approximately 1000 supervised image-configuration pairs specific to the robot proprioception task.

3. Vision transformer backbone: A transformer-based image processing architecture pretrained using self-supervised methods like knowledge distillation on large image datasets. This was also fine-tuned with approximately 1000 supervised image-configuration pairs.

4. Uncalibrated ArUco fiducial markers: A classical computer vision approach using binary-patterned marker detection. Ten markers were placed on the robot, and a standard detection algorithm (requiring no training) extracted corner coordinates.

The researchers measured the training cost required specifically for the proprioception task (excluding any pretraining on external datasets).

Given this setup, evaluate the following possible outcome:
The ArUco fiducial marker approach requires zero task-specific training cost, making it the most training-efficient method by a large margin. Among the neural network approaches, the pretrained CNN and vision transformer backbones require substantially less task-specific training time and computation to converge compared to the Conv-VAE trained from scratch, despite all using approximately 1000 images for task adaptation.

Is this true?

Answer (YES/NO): YES